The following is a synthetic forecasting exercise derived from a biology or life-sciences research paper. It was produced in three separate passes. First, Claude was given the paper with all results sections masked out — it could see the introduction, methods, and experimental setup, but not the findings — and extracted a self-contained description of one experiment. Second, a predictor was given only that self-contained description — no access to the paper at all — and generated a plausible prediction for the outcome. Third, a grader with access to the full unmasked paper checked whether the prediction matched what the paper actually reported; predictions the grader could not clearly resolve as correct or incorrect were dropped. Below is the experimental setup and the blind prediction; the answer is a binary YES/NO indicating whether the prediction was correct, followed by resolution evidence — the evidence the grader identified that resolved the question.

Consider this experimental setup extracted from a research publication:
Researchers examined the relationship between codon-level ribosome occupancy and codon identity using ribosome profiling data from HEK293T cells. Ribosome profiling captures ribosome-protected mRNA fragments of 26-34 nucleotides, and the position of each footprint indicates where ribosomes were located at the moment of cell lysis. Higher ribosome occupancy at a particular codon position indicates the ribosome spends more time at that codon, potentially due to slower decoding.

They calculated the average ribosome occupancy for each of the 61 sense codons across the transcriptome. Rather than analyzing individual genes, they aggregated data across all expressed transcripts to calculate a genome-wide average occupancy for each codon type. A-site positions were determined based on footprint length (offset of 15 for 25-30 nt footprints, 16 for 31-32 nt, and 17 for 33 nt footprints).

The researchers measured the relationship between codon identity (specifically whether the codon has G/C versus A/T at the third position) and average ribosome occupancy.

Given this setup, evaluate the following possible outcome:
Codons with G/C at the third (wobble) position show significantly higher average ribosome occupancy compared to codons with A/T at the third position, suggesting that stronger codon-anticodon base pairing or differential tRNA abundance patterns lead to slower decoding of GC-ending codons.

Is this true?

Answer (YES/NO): NO